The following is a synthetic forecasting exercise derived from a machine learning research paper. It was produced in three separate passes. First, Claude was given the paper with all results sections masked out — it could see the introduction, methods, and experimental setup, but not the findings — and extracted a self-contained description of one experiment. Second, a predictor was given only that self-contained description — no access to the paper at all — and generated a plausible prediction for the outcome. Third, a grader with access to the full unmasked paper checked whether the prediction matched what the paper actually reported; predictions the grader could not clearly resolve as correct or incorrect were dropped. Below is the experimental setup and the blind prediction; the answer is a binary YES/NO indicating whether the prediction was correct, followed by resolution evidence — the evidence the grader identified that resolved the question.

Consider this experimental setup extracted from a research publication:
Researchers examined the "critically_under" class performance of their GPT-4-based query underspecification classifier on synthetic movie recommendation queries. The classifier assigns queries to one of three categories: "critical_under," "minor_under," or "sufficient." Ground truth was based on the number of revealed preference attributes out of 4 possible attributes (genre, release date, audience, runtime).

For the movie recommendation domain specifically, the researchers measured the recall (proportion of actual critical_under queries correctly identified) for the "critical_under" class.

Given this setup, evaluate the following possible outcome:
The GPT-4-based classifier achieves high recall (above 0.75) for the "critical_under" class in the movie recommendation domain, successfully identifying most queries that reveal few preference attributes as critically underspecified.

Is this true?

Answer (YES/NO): NO